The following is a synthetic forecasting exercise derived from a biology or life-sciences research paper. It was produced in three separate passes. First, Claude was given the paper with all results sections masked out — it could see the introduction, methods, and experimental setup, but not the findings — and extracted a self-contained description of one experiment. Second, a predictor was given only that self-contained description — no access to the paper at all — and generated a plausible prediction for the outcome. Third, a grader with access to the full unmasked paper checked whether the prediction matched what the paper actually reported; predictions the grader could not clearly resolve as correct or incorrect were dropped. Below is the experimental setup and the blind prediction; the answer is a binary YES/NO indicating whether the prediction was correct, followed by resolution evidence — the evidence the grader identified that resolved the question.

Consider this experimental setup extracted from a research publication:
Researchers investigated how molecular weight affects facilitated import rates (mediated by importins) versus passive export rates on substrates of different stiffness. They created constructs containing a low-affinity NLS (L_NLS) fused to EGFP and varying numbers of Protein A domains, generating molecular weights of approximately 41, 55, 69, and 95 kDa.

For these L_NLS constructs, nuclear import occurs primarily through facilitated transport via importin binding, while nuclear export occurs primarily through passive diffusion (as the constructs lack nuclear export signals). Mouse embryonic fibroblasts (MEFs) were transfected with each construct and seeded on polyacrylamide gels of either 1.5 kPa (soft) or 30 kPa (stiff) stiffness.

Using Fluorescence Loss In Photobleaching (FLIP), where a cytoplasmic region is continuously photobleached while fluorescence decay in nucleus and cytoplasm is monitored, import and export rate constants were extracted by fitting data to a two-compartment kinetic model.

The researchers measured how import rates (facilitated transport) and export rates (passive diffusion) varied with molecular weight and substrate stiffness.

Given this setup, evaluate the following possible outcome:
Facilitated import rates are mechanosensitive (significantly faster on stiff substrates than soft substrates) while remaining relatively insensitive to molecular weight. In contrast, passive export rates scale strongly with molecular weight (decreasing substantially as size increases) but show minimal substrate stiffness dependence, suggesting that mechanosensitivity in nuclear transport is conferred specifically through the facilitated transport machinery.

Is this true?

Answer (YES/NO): NO